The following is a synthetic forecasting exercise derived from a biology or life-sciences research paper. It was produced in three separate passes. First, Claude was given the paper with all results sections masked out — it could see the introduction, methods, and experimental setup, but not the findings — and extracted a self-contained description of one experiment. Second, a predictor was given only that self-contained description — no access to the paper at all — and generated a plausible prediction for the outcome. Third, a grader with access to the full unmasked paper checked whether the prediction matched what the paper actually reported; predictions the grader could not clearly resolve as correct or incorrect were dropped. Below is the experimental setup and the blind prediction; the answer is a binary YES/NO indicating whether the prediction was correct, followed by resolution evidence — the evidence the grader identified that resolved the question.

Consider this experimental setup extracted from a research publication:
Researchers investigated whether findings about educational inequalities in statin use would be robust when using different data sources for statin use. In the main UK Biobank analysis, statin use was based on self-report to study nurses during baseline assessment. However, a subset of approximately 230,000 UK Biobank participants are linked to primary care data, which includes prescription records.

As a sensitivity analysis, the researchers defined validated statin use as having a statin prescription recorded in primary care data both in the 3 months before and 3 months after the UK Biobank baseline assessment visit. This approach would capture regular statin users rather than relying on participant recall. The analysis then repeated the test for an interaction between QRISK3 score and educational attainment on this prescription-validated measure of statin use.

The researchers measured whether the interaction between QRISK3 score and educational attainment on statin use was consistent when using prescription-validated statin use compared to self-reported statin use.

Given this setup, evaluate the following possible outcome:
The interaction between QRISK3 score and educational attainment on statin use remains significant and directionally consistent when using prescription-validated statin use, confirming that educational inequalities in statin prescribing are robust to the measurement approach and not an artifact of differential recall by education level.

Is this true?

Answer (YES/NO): YES